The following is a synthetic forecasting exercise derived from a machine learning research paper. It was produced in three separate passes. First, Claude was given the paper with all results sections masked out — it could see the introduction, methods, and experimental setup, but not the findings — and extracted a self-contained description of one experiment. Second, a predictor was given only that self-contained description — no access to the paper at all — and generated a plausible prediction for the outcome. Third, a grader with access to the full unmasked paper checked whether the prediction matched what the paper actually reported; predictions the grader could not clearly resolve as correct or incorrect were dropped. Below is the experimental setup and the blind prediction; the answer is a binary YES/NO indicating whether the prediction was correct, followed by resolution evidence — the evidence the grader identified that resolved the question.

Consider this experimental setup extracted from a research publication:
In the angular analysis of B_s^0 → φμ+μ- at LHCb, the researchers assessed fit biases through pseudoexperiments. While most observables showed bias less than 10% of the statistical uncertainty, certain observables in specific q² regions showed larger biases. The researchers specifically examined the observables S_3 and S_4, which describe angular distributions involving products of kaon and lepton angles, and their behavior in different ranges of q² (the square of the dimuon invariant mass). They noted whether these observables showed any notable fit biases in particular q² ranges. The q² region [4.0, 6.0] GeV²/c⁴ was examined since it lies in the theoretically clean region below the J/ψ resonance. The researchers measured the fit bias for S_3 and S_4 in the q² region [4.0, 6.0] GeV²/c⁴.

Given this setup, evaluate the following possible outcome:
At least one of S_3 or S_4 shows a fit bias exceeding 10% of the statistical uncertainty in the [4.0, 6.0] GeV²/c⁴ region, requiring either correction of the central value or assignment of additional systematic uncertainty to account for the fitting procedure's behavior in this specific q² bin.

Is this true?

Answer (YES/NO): YES